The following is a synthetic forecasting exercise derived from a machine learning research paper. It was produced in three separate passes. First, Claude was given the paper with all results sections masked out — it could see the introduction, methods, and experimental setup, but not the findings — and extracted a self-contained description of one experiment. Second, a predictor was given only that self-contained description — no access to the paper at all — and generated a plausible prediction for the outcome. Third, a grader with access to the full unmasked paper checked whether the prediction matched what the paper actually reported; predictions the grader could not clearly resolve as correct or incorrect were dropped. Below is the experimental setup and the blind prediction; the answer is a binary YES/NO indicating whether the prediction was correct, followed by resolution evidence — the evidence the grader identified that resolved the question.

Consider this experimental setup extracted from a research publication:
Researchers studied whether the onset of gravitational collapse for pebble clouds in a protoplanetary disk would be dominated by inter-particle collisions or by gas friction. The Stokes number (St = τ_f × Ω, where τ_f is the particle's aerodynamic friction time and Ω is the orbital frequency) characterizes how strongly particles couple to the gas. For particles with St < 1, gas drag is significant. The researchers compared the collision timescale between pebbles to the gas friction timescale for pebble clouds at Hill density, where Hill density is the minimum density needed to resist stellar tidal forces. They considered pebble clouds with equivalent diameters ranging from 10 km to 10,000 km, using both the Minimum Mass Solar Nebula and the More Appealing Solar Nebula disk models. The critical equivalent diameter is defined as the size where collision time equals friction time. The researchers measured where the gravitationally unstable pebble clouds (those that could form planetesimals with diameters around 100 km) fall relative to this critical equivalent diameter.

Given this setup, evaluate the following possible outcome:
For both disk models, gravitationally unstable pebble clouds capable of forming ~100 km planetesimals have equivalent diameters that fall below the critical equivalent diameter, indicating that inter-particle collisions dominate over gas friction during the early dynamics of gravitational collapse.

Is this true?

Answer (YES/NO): NO